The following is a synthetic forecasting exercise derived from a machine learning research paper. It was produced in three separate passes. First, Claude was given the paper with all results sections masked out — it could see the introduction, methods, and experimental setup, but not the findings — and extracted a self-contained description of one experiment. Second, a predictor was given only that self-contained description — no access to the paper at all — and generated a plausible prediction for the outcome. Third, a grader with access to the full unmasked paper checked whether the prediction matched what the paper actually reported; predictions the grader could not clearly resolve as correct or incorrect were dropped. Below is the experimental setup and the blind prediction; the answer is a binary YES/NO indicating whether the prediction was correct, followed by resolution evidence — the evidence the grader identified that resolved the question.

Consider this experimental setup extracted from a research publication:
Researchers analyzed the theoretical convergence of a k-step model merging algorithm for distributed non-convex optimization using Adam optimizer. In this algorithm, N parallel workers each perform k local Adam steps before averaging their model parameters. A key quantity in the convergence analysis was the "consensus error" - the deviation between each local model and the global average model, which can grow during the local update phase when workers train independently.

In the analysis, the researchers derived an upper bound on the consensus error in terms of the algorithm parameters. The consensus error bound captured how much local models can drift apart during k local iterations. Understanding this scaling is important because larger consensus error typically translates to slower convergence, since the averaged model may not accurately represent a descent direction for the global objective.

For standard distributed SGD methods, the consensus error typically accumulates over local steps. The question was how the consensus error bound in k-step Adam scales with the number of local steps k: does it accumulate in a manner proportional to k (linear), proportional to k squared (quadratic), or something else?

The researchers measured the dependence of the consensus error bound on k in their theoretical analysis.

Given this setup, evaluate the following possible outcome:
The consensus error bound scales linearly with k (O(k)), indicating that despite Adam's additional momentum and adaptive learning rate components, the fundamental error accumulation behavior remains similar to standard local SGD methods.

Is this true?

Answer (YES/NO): NO